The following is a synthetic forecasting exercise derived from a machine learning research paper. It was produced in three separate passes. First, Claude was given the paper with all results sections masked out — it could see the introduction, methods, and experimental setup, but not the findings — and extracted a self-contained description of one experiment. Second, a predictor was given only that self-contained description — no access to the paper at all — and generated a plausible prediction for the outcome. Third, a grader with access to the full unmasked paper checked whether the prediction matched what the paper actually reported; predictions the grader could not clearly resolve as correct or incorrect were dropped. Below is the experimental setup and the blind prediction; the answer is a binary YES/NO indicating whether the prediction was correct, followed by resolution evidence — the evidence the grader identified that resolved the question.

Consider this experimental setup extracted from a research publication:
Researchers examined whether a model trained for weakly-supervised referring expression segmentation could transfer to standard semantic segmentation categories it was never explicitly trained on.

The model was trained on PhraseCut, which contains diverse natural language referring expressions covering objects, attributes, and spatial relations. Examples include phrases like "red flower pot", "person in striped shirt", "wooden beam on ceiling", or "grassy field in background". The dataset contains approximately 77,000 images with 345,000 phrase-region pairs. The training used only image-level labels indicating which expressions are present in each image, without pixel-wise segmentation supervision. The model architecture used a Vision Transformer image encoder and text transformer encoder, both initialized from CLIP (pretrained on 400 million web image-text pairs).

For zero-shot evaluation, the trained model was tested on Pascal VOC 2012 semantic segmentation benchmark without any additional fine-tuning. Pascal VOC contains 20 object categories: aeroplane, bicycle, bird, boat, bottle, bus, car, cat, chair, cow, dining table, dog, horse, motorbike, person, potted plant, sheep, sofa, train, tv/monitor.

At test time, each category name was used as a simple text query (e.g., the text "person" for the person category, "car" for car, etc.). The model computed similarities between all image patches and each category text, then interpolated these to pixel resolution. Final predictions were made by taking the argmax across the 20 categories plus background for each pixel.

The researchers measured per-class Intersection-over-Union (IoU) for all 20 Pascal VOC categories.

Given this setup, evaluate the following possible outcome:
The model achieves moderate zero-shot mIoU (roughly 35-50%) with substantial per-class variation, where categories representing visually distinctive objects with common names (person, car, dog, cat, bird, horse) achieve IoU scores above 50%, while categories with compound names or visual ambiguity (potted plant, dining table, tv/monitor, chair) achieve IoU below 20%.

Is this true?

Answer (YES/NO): NO